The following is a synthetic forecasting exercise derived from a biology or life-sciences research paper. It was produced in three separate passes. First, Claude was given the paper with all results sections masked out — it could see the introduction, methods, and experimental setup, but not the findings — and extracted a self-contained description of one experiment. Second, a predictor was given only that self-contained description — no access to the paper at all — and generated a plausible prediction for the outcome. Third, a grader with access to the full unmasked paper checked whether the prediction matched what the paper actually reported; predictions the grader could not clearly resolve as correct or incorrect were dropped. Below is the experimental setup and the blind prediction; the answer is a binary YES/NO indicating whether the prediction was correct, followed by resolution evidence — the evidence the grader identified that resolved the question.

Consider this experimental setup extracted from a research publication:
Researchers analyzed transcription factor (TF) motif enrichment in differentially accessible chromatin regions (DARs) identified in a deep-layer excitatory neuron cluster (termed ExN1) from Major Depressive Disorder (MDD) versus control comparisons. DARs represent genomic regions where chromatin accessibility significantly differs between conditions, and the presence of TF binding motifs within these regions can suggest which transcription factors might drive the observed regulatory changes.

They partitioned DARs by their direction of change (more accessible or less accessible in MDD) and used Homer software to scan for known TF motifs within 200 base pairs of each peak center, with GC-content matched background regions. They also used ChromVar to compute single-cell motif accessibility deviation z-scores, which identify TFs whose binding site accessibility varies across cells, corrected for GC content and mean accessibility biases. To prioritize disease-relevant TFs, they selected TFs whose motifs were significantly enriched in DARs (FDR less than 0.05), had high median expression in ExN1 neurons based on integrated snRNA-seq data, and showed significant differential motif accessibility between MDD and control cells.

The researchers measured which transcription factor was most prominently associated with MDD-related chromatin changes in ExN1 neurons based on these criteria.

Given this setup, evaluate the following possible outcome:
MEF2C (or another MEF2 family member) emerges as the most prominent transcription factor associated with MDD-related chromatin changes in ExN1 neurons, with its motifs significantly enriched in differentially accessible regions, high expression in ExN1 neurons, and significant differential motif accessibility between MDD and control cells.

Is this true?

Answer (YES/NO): NO